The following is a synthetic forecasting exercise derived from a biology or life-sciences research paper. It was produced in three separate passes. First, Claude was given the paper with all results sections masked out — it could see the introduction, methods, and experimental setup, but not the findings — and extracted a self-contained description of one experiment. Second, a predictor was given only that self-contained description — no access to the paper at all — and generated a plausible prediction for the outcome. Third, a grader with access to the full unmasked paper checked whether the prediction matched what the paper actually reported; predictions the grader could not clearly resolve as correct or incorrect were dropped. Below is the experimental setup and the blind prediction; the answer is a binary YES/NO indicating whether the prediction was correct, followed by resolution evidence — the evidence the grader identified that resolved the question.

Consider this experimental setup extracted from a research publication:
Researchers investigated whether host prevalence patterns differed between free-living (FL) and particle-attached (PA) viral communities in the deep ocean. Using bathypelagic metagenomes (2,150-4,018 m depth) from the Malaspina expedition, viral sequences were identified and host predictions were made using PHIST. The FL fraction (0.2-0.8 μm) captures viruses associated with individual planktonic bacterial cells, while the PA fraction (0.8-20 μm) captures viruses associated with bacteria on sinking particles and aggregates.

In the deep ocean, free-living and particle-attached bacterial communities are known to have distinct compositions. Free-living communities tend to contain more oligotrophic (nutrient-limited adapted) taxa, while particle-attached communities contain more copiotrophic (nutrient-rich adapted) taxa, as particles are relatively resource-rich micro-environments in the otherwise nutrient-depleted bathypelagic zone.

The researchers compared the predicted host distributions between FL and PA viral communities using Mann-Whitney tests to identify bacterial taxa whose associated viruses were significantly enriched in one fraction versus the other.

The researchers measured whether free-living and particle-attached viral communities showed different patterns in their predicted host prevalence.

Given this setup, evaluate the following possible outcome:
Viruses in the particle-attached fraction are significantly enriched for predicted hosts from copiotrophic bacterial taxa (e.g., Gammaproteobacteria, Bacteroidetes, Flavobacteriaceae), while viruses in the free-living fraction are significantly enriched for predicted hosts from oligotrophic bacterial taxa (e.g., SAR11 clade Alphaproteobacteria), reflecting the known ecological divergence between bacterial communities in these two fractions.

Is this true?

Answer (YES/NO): NO